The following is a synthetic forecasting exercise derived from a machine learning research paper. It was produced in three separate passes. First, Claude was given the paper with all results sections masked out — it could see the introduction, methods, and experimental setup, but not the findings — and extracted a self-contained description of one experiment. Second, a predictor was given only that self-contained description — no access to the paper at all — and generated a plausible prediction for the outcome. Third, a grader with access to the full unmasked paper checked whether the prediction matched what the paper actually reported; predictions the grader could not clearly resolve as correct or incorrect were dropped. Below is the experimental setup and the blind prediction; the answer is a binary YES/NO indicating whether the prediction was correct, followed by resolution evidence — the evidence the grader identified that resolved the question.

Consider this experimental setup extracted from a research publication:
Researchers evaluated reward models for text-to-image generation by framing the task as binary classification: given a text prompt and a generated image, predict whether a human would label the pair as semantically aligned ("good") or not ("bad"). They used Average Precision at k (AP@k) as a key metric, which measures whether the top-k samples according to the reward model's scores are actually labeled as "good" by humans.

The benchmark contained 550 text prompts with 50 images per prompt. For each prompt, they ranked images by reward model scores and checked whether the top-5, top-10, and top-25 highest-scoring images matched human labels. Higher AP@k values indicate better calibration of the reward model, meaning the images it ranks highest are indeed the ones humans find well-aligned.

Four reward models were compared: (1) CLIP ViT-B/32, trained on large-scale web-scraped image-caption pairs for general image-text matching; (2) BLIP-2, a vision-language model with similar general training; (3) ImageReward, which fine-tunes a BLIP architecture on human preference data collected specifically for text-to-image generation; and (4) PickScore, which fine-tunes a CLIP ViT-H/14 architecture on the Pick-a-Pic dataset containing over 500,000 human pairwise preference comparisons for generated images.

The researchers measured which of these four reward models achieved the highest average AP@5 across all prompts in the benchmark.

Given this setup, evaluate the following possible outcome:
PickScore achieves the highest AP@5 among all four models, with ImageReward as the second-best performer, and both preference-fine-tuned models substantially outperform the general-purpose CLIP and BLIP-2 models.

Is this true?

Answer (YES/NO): YES